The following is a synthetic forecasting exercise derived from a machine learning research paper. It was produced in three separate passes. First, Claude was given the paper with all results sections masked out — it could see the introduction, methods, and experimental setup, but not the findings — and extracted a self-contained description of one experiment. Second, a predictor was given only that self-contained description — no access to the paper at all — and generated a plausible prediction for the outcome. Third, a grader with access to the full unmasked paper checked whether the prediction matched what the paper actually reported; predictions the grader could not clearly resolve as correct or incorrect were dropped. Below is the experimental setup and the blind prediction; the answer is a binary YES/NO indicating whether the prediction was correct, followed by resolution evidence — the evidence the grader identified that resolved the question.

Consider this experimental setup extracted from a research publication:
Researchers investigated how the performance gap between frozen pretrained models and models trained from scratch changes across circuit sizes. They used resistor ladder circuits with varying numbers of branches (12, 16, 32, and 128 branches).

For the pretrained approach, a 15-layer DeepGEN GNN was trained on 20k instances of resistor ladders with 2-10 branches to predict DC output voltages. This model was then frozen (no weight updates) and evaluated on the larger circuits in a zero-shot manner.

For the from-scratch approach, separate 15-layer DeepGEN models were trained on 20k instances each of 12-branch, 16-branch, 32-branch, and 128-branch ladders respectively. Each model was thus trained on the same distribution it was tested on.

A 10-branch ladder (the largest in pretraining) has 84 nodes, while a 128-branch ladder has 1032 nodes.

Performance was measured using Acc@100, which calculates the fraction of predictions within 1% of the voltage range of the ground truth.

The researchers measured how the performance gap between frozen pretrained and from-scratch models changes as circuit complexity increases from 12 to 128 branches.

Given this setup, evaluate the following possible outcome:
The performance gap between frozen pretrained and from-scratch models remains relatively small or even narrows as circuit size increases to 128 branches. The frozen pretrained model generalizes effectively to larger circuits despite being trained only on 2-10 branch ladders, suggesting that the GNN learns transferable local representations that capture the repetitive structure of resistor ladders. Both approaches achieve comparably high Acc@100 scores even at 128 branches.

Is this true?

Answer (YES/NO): YES